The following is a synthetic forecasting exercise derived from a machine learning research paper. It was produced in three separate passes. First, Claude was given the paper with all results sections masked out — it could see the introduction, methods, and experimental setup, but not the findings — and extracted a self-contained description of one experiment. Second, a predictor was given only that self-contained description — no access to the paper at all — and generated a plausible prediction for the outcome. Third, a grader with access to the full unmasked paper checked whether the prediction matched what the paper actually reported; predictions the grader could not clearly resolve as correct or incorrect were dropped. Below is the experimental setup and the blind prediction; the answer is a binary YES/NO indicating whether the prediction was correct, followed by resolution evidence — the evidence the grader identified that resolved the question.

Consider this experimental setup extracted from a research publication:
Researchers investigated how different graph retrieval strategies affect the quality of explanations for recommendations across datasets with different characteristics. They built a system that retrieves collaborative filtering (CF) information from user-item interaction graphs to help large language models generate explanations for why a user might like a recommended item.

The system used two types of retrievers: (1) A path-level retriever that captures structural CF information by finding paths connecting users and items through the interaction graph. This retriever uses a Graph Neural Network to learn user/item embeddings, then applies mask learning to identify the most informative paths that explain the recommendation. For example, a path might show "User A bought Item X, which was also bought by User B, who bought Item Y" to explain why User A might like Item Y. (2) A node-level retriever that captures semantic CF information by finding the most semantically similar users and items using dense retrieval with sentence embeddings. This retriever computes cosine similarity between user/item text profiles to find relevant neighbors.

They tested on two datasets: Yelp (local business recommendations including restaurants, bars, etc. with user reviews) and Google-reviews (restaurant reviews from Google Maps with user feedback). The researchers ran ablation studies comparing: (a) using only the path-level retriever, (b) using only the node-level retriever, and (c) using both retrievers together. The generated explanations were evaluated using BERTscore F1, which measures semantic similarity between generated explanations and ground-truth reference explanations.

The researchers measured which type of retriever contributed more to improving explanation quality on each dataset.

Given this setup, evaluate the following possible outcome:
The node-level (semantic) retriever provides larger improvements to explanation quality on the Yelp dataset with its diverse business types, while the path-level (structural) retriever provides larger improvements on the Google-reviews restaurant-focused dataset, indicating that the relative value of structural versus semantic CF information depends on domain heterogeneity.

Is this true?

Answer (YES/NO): YES